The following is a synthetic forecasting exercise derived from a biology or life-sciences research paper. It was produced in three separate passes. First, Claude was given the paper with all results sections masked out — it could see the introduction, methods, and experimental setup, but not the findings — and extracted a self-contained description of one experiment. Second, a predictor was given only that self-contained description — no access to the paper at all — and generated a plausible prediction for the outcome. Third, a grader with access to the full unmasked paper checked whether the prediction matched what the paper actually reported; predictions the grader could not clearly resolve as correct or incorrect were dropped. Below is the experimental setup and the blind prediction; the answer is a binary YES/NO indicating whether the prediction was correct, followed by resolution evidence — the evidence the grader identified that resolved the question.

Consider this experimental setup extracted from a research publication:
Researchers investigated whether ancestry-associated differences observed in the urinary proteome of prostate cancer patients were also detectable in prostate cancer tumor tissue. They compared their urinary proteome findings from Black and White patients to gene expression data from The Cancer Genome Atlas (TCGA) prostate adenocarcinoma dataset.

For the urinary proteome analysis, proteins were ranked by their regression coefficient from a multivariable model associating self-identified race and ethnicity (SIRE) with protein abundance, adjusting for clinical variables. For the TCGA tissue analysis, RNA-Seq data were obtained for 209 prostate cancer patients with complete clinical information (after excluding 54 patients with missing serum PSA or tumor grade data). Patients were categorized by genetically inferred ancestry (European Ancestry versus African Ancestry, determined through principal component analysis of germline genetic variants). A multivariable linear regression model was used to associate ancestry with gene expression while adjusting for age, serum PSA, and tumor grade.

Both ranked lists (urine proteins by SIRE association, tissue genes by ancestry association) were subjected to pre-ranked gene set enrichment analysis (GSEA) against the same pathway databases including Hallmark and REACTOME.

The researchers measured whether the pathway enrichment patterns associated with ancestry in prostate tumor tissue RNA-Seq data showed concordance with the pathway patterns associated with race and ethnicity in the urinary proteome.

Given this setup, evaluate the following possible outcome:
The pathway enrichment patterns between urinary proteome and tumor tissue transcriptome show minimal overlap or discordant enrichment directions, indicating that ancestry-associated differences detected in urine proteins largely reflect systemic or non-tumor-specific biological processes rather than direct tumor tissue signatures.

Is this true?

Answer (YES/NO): NO